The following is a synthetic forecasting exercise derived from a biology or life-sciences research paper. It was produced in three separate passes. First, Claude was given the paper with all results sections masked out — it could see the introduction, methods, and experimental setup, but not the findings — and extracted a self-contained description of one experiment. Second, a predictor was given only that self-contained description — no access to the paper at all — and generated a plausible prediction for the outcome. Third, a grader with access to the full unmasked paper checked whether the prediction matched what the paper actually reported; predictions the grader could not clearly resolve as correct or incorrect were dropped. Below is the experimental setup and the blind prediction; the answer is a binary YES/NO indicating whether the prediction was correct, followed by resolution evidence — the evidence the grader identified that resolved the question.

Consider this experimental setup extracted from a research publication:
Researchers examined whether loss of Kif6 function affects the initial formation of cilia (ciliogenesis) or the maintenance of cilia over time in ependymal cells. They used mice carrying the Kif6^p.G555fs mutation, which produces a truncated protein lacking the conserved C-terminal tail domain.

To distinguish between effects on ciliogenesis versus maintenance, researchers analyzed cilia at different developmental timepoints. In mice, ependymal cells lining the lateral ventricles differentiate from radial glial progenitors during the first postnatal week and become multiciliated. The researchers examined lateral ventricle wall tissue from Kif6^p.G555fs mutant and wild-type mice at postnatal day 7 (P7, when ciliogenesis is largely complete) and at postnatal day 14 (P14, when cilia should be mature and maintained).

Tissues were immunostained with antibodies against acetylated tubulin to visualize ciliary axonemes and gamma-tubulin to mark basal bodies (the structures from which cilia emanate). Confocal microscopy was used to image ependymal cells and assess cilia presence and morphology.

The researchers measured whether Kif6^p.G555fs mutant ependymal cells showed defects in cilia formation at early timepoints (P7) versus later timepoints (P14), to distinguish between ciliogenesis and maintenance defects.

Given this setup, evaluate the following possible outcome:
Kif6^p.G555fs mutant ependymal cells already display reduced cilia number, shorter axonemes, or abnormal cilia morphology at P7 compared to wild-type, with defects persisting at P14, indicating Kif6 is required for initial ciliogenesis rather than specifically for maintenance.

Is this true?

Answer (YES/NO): NO